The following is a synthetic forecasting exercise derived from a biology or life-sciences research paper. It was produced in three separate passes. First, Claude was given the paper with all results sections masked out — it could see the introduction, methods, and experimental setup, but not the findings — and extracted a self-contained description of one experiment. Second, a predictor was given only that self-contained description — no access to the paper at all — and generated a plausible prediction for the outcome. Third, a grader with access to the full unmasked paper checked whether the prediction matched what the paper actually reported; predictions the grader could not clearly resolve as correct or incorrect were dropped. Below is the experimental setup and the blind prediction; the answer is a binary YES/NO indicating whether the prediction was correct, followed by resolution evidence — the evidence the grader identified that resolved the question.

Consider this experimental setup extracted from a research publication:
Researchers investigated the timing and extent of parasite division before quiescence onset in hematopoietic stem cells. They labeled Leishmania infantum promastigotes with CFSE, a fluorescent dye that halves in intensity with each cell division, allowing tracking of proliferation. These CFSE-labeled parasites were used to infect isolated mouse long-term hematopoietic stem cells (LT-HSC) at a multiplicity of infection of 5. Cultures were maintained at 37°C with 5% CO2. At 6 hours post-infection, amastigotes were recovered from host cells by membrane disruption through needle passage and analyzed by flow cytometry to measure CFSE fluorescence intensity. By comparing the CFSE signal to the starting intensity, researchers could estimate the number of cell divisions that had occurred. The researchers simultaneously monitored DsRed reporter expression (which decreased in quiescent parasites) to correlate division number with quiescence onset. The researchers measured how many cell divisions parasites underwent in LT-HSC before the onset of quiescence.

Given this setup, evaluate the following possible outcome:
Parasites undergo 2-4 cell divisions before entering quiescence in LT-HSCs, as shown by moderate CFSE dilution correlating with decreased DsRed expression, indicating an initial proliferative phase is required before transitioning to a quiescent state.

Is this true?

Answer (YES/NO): NO